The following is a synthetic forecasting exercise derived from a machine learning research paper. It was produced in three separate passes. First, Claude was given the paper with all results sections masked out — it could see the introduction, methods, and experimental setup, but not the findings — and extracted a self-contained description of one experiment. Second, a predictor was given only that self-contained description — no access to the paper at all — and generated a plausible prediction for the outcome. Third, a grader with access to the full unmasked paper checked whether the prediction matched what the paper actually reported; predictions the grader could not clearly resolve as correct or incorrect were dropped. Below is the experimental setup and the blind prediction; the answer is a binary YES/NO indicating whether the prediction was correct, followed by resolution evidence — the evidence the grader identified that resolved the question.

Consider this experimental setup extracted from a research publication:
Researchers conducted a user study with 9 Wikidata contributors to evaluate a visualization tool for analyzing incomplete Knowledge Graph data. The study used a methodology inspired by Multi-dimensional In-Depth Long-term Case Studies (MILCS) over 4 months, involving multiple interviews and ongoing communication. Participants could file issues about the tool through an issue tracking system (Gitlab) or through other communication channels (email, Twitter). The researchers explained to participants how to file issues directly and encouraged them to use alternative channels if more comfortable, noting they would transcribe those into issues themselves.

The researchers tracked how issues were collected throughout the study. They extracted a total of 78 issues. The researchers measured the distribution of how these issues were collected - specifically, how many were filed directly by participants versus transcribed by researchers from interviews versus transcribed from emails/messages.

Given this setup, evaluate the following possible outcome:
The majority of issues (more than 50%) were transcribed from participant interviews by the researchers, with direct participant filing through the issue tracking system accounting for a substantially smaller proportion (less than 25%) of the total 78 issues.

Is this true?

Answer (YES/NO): YES